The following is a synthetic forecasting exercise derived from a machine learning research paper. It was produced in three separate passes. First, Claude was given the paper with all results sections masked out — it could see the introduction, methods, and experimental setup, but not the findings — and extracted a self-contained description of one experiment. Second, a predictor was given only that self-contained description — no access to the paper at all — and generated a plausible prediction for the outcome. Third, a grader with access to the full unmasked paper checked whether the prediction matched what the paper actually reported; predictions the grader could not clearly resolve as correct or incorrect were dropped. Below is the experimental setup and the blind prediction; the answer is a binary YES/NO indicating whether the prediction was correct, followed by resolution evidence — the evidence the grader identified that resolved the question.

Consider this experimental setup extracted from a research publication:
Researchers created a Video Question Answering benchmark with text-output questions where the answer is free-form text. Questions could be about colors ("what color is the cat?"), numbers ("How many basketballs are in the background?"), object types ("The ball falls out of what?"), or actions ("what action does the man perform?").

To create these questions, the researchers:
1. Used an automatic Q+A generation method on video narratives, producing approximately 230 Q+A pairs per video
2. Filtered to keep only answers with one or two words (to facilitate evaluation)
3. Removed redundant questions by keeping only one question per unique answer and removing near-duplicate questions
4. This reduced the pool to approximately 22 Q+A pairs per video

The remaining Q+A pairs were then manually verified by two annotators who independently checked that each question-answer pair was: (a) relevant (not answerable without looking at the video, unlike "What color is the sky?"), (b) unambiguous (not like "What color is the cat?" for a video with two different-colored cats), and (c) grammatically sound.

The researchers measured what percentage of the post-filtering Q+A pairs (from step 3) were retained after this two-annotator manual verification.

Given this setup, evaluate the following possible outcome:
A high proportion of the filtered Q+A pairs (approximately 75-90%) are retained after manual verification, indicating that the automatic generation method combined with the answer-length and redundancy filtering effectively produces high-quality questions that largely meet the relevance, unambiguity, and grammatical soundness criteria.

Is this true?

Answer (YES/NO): NO